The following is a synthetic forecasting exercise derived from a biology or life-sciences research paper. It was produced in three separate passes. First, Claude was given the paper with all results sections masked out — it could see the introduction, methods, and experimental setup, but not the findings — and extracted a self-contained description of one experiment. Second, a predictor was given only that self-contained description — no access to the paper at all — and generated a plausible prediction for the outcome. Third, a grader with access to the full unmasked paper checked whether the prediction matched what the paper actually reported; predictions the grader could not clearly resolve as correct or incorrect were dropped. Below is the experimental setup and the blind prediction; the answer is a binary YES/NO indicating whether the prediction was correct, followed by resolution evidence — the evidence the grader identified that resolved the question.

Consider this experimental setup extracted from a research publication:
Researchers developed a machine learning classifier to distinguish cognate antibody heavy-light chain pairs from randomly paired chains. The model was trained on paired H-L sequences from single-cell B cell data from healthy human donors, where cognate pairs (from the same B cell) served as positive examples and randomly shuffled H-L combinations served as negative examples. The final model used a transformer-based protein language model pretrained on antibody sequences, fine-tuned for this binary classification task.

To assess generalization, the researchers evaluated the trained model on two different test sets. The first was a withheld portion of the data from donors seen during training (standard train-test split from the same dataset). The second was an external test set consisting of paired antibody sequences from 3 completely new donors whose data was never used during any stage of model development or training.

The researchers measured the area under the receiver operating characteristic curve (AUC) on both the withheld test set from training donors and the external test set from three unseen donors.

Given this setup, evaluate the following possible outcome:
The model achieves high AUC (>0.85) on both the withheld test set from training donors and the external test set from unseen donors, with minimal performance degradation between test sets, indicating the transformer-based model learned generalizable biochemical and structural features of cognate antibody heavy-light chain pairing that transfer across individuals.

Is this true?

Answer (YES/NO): NO